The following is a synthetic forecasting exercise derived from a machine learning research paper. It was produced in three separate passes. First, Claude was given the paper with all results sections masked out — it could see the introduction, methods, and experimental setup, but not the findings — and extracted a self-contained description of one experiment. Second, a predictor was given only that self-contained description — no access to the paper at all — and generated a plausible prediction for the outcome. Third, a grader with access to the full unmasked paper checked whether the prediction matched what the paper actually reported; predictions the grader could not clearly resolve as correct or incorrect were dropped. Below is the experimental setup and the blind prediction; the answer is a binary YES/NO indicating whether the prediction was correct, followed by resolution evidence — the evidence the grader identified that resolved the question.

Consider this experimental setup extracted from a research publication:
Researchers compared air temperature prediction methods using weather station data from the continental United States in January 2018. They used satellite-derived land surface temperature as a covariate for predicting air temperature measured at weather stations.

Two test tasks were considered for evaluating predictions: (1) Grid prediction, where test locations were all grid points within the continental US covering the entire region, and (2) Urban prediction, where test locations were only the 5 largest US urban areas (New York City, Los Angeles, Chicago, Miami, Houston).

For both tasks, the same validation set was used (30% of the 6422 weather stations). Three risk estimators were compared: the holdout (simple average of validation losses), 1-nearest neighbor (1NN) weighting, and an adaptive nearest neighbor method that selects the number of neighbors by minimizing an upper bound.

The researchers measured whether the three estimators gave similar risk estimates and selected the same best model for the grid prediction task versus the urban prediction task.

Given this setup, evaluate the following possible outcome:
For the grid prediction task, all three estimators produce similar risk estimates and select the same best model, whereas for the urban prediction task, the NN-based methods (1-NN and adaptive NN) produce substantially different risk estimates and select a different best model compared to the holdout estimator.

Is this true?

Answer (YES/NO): NO